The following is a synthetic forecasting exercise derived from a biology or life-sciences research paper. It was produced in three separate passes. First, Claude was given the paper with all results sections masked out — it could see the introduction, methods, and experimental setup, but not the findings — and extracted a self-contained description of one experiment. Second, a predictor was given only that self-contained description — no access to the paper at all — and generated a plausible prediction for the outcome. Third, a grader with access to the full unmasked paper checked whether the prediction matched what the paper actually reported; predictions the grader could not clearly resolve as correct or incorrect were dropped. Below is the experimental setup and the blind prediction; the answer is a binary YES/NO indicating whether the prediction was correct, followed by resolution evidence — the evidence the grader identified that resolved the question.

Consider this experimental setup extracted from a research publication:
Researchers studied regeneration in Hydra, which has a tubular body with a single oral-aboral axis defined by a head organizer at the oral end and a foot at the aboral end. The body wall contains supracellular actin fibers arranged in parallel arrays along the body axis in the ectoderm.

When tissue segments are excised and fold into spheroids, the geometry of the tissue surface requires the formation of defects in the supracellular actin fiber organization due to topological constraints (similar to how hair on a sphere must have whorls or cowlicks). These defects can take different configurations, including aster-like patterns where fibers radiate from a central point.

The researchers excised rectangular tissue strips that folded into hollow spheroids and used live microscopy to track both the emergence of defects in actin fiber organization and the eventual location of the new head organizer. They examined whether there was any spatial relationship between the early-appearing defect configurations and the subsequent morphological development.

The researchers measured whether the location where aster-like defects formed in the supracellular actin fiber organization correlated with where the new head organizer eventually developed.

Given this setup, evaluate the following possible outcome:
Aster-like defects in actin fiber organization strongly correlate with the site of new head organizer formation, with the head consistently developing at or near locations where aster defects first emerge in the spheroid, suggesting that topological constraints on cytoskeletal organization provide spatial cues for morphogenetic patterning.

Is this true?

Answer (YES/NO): NO